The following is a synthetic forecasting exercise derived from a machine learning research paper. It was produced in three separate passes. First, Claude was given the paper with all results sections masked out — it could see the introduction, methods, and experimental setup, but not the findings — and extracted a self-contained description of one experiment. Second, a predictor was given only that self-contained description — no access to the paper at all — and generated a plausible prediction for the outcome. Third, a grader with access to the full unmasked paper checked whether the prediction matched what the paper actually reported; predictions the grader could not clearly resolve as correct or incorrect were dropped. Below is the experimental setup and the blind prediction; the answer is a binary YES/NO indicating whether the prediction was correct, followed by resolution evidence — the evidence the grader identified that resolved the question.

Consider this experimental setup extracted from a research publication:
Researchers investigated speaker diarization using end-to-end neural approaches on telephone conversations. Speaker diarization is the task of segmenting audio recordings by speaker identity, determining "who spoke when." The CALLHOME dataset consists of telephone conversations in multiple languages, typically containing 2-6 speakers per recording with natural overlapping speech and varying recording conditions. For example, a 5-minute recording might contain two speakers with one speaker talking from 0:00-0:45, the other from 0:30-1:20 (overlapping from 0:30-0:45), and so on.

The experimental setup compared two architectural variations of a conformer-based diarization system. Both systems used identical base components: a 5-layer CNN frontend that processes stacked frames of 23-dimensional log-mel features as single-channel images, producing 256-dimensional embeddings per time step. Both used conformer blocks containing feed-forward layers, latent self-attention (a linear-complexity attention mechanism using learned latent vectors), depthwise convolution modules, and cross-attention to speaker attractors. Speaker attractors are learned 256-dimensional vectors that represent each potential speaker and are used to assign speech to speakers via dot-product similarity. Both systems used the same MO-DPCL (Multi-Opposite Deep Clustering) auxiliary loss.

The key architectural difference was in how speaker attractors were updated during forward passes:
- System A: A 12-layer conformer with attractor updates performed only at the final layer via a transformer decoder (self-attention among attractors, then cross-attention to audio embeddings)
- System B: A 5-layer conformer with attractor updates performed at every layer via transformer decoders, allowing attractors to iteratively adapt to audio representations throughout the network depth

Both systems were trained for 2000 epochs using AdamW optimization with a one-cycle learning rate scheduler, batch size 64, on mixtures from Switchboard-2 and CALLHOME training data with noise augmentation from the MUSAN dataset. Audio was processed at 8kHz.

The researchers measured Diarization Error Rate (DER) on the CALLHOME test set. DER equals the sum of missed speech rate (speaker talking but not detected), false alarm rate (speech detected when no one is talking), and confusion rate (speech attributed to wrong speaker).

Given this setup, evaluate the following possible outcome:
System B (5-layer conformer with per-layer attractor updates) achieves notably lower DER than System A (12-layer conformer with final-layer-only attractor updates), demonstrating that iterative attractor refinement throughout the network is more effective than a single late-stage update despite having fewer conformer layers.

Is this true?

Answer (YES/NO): NO